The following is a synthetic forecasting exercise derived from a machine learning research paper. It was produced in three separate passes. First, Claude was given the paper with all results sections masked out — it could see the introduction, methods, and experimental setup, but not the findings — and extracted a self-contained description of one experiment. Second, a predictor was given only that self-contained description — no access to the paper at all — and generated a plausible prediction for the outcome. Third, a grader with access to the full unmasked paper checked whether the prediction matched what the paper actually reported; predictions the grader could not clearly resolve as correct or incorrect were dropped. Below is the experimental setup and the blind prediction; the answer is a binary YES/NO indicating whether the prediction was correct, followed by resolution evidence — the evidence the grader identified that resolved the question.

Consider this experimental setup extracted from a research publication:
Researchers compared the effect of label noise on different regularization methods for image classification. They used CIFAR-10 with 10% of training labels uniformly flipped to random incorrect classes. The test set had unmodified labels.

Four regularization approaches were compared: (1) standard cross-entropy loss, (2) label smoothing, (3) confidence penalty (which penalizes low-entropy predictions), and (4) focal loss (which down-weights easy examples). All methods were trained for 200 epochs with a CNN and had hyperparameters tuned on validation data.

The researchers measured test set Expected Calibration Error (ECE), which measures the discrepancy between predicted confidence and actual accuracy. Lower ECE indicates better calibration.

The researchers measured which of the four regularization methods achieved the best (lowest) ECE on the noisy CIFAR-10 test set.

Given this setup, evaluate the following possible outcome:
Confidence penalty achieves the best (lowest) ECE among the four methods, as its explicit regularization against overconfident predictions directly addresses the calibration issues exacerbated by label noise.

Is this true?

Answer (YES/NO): YES